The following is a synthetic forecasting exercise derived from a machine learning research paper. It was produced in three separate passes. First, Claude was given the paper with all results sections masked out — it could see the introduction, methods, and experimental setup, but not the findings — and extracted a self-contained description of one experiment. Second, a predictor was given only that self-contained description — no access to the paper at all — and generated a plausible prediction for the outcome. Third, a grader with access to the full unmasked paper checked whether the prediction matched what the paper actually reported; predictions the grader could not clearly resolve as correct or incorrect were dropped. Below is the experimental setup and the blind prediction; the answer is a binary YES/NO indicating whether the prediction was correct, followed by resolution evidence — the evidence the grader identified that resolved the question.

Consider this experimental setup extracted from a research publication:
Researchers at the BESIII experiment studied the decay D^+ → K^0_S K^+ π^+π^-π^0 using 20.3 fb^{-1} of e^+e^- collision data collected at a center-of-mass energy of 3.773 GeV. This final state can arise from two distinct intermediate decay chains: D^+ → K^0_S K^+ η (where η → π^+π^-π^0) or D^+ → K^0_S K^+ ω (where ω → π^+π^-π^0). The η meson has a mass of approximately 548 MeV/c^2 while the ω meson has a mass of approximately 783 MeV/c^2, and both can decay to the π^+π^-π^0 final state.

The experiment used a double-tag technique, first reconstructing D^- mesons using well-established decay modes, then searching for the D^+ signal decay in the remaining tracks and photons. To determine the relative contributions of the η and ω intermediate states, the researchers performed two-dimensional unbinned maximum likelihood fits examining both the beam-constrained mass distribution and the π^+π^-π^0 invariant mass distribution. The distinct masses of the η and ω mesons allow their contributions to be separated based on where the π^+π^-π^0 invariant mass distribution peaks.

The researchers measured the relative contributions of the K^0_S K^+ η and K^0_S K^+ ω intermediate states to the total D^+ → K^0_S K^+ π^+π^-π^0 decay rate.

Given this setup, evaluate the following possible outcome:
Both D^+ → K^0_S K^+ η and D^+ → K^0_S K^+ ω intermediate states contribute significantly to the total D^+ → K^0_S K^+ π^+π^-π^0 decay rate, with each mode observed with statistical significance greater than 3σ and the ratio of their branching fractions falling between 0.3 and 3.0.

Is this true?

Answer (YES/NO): YES